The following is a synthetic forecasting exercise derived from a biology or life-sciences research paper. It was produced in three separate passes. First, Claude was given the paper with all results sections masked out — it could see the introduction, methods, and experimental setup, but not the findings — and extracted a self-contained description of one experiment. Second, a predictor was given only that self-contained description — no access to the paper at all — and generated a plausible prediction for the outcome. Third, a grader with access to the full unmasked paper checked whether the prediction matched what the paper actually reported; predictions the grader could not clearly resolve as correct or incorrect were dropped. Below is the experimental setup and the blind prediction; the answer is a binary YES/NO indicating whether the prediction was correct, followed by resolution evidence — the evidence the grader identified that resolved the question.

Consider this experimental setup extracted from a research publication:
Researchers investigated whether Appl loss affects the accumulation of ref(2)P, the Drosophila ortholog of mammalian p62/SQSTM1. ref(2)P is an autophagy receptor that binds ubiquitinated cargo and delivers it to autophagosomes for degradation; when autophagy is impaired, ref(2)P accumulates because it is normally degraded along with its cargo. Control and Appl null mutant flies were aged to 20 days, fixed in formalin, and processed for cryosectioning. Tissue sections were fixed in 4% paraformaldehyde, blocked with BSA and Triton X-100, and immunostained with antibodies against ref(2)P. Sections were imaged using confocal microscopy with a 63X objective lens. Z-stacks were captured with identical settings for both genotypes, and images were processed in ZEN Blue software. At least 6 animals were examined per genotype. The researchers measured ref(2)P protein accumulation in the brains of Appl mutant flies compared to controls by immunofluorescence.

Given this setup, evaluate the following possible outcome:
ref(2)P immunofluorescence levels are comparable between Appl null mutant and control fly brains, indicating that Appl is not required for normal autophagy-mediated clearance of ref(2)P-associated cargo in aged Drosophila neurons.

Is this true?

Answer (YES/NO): NO